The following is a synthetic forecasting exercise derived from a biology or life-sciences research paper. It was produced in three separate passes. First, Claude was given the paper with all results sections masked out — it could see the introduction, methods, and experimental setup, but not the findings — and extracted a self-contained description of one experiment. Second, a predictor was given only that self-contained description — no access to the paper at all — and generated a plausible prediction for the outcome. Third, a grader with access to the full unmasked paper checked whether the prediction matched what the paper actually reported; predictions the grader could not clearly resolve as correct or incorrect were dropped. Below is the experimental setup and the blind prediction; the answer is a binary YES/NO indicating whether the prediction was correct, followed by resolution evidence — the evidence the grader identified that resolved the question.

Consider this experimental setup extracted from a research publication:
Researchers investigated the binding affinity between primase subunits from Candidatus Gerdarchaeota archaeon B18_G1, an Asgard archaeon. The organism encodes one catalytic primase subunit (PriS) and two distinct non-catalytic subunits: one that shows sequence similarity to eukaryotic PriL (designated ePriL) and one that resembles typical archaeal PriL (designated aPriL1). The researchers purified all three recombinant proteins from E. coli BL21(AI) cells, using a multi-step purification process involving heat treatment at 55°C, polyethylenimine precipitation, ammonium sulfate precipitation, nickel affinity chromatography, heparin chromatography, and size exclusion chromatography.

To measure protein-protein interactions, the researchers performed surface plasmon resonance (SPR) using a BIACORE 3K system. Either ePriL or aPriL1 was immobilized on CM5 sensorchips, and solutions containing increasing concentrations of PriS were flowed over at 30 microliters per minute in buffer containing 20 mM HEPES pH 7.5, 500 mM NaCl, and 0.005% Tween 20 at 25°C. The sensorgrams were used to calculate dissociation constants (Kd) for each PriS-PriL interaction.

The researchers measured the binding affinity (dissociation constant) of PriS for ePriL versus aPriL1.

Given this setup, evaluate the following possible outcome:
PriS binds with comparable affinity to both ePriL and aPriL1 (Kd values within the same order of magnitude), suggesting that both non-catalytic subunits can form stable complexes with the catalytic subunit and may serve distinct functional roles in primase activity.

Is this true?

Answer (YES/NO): NO